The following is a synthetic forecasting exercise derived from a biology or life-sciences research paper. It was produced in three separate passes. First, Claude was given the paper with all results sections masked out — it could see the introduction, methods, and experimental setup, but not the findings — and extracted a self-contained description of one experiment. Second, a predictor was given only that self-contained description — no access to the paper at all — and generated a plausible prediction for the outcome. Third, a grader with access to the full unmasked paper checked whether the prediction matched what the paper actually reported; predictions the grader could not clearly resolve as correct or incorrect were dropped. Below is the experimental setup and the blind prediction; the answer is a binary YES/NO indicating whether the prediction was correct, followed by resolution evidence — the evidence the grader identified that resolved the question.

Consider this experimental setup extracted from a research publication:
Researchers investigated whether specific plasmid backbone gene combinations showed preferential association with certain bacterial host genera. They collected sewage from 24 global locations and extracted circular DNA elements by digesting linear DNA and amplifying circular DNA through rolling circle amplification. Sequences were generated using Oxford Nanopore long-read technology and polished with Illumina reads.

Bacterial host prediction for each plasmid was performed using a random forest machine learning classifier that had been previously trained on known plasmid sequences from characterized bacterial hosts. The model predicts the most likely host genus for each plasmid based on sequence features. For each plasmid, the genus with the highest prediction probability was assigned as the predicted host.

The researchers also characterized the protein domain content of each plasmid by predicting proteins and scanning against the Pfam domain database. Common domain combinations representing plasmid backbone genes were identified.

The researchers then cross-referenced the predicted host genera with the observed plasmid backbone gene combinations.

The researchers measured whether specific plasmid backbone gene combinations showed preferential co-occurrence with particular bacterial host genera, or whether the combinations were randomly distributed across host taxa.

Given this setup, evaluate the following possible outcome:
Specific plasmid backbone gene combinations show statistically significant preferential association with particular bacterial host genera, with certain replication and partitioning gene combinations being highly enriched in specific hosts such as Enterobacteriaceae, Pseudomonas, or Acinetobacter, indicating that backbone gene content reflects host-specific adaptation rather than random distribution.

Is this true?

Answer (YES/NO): NO